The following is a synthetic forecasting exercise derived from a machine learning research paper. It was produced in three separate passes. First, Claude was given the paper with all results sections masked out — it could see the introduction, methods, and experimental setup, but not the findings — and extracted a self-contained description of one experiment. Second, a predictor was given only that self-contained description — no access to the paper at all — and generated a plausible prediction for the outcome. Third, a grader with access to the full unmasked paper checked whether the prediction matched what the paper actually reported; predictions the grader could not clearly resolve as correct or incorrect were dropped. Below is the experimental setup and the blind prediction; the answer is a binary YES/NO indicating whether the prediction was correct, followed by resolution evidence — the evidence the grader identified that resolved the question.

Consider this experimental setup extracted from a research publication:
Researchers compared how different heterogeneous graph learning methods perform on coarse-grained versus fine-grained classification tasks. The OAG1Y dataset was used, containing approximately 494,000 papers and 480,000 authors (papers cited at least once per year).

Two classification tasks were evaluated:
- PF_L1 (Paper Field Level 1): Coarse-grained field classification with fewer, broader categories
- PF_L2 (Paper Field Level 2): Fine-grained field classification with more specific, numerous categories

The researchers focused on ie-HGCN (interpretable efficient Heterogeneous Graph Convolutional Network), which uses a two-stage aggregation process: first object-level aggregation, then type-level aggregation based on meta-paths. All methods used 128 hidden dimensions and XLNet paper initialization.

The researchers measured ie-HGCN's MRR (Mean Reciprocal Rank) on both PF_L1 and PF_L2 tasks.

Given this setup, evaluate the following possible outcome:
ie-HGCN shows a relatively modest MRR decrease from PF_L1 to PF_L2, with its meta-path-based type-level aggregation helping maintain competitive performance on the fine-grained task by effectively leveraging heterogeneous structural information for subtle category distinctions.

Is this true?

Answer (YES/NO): NO